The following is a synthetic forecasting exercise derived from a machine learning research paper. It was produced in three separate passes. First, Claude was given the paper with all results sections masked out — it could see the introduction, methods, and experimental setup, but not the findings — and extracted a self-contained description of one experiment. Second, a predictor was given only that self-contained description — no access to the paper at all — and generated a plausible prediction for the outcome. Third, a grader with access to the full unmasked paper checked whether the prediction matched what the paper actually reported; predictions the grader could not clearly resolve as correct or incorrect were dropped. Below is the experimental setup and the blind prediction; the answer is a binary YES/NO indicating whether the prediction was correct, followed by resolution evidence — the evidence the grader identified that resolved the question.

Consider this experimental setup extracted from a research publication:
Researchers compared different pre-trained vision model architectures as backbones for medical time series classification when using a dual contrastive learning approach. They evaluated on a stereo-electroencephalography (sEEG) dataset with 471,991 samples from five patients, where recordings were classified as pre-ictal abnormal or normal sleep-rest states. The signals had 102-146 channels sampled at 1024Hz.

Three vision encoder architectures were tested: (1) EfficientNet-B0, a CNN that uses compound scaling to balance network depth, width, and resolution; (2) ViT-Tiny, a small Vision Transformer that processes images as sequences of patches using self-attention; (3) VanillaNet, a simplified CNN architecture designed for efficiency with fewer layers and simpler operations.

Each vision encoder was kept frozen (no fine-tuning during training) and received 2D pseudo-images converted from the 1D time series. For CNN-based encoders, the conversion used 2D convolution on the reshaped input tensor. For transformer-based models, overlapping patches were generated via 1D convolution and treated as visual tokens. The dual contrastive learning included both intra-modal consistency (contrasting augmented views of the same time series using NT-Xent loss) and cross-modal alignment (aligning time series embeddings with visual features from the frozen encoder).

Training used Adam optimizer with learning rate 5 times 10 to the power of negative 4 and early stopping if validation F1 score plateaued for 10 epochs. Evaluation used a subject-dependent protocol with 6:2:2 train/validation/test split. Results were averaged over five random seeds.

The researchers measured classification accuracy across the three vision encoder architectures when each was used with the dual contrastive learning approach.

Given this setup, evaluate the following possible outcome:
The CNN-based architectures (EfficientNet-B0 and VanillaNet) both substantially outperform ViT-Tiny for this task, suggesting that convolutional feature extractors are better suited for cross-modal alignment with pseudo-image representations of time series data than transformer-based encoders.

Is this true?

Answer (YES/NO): NO